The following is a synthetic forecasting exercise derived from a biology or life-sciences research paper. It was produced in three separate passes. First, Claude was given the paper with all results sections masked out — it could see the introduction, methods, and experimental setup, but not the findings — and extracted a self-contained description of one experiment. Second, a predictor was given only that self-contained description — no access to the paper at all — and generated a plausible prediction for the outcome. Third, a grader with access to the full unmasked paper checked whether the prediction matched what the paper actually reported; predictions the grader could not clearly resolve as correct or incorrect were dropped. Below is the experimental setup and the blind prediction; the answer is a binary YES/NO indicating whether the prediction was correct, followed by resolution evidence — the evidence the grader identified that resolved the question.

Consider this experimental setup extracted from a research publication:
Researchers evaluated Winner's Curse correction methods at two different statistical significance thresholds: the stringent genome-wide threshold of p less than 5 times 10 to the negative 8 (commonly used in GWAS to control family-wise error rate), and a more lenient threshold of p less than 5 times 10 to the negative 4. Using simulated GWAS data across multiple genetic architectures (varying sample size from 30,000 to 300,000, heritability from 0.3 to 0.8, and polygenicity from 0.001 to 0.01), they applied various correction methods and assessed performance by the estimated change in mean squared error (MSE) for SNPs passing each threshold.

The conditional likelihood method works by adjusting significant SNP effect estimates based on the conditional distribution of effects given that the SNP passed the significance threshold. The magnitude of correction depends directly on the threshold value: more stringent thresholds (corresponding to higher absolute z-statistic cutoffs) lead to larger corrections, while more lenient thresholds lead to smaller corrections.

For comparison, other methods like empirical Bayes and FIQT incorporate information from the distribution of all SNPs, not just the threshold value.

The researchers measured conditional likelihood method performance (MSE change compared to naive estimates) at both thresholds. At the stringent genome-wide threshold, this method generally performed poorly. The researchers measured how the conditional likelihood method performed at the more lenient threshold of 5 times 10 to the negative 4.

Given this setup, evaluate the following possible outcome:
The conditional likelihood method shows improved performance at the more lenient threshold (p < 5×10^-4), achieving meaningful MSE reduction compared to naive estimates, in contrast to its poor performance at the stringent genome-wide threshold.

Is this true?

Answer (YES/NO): NO